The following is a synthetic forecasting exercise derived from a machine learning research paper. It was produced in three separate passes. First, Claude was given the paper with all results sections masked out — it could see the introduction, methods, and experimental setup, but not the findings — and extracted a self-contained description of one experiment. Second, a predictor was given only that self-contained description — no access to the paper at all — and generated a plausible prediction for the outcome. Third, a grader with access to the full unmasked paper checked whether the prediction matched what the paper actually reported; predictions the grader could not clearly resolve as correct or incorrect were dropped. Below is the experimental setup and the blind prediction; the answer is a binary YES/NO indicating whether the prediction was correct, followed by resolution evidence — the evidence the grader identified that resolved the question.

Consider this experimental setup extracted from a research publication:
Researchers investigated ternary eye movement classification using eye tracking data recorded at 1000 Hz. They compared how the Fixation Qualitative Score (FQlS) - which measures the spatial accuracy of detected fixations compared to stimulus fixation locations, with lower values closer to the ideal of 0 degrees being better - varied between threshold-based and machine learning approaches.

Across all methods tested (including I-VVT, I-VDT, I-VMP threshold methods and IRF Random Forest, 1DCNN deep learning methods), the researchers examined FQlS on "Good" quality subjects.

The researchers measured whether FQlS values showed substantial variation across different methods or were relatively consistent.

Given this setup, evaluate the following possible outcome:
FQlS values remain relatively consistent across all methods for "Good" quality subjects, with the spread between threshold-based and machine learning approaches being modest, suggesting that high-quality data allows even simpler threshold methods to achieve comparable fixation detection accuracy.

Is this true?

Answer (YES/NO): YES